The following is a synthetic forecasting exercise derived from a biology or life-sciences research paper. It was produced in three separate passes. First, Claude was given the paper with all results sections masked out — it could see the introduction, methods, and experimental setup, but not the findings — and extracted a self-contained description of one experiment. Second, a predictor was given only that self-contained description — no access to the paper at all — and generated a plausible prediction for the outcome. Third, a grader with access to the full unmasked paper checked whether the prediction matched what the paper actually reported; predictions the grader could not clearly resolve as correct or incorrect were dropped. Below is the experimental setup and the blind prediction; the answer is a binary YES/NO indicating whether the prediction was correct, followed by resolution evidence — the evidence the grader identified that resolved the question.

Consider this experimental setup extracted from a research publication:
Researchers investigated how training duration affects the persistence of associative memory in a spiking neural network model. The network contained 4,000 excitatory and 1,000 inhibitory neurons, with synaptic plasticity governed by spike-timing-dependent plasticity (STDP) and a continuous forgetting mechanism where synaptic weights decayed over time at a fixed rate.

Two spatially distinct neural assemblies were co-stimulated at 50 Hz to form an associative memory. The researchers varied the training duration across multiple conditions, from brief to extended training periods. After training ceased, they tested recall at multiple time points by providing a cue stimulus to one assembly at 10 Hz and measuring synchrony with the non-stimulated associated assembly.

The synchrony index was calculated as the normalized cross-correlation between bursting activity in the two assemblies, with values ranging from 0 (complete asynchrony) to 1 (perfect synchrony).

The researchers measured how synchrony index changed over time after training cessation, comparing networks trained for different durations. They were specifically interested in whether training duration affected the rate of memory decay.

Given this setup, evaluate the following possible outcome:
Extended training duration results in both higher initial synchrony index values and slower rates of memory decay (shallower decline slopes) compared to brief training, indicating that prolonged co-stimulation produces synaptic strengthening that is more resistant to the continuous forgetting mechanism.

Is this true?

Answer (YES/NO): YES